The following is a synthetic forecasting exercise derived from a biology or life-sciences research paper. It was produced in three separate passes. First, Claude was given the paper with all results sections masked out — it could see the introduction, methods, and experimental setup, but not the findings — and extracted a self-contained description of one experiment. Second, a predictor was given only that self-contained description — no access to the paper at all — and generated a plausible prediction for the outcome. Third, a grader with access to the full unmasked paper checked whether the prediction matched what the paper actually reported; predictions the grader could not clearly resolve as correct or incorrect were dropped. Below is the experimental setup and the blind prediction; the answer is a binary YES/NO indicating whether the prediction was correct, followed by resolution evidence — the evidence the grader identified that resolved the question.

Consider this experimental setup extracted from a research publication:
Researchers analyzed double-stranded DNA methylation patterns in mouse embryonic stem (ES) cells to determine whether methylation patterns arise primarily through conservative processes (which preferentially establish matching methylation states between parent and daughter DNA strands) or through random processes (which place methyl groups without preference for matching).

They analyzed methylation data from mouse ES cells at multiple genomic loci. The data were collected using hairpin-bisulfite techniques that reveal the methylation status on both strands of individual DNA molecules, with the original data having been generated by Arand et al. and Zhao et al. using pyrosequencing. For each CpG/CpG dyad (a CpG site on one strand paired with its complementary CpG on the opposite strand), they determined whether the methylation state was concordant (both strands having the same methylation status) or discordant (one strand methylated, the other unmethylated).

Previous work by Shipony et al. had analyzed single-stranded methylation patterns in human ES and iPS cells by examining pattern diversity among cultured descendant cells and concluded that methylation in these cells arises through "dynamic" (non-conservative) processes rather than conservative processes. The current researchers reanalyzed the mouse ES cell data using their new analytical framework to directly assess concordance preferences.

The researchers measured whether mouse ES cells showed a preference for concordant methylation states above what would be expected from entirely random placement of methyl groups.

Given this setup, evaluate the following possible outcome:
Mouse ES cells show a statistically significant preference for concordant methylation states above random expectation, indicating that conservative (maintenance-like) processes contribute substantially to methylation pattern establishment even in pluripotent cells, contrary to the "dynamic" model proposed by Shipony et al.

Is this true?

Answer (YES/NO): YES